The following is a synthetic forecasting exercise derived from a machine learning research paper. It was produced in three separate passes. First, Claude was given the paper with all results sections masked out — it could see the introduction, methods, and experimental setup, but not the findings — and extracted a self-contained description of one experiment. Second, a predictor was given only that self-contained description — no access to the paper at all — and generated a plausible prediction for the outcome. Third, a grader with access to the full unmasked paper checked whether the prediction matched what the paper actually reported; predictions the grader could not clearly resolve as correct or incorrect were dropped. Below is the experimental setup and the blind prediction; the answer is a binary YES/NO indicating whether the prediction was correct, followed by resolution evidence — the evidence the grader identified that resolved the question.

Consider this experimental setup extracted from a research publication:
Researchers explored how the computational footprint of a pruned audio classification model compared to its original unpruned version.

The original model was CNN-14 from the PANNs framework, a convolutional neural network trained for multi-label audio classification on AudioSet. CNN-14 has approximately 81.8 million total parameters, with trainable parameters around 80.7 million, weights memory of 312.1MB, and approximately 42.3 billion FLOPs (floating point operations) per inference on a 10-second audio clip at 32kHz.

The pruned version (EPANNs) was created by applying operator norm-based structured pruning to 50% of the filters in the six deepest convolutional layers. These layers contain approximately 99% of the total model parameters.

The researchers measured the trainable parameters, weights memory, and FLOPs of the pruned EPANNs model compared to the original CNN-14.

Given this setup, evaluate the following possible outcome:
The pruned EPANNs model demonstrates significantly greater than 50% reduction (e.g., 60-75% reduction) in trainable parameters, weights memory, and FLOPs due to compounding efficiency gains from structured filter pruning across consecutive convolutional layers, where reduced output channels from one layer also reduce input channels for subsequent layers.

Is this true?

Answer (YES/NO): NO